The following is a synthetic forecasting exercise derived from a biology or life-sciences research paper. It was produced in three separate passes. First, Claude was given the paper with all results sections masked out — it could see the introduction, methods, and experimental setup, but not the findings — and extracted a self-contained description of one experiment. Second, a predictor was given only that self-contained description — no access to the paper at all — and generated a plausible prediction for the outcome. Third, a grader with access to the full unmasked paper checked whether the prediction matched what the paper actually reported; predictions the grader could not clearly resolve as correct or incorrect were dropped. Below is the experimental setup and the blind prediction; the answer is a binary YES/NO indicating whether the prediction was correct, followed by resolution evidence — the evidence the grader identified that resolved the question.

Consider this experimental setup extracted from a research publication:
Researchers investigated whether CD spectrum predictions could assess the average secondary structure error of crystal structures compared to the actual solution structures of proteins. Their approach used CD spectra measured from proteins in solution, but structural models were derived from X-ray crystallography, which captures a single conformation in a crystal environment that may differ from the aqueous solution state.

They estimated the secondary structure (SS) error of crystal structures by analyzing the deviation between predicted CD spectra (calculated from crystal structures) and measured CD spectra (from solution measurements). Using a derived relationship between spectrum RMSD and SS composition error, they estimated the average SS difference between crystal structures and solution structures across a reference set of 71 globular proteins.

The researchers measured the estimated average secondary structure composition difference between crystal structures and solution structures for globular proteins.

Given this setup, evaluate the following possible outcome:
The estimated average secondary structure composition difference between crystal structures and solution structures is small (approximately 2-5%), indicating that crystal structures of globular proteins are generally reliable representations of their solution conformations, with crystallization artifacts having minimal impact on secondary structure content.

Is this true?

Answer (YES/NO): NO